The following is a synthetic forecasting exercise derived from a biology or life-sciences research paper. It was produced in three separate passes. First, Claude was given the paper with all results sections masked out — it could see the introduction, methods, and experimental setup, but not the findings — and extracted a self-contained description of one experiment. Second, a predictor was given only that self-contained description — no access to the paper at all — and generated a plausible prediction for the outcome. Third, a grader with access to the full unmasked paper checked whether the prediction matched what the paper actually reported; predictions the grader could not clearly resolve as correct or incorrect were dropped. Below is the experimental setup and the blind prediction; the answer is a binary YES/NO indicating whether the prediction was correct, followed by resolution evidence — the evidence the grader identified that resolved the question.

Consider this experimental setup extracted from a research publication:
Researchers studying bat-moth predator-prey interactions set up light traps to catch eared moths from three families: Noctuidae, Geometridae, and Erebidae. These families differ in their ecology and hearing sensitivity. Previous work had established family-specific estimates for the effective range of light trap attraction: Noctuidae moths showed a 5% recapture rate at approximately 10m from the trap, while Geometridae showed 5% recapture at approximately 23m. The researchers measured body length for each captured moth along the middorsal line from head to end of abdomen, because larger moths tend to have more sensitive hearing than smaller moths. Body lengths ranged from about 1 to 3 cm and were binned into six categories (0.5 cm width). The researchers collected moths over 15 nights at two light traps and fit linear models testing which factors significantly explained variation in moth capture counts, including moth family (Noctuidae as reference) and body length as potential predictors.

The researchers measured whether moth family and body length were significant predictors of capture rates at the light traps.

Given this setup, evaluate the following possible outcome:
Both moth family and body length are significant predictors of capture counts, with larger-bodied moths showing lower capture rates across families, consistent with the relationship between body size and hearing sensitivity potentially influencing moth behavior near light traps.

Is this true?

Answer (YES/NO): YES